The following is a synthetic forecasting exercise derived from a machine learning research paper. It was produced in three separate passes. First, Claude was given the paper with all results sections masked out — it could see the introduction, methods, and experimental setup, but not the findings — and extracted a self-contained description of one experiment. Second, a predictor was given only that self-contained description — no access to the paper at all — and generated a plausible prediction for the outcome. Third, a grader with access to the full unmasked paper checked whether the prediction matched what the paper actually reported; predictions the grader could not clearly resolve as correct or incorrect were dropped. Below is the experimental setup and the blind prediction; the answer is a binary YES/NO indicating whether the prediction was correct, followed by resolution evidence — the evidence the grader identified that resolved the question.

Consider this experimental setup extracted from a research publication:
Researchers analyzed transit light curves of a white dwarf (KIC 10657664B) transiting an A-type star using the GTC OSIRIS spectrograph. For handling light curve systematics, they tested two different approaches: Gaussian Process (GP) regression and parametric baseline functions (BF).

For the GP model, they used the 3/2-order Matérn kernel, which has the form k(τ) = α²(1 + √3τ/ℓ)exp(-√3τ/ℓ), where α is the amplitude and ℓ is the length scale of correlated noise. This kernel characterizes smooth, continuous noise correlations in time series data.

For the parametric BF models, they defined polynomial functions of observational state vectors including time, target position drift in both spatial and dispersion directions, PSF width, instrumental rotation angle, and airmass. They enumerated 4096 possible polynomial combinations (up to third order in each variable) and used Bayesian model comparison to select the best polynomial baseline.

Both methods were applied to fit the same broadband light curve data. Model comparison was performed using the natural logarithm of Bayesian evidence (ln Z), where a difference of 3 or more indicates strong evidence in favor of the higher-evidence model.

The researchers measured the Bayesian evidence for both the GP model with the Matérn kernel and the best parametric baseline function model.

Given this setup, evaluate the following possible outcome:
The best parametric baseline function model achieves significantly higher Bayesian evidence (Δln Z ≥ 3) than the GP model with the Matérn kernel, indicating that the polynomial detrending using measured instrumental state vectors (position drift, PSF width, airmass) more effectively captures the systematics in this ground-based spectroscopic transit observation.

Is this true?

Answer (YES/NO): NO